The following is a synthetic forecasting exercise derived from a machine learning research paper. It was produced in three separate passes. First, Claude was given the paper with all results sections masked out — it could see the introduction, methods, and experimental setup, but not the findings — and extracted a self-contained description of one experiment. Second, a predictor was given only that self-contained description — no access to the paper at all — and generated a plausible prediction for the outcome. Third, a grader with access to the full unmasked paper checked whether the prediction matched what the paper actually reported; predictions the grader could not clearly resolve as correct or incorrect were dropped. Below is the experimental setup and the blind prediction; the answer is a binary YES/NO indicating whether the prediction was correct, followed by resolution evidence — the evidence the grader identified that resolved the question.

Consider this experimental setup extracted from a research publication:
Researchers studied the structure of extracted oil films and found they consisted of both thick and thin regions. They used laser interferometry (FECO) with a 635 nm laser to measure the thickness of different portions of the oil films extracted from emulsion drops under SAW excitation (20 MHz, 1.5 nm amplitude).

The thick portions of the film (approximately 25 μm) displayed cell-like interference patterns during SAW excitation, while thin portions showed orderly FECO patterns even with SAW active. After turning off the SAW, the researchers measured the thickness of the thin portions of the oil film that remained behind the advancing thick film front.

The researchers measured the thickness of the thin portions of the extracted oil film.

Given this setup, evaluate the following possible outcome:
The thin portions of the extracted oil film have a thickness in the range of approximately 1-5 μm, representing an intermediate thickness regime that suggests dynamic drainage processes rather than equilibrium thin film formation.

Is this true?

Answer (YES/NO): YES